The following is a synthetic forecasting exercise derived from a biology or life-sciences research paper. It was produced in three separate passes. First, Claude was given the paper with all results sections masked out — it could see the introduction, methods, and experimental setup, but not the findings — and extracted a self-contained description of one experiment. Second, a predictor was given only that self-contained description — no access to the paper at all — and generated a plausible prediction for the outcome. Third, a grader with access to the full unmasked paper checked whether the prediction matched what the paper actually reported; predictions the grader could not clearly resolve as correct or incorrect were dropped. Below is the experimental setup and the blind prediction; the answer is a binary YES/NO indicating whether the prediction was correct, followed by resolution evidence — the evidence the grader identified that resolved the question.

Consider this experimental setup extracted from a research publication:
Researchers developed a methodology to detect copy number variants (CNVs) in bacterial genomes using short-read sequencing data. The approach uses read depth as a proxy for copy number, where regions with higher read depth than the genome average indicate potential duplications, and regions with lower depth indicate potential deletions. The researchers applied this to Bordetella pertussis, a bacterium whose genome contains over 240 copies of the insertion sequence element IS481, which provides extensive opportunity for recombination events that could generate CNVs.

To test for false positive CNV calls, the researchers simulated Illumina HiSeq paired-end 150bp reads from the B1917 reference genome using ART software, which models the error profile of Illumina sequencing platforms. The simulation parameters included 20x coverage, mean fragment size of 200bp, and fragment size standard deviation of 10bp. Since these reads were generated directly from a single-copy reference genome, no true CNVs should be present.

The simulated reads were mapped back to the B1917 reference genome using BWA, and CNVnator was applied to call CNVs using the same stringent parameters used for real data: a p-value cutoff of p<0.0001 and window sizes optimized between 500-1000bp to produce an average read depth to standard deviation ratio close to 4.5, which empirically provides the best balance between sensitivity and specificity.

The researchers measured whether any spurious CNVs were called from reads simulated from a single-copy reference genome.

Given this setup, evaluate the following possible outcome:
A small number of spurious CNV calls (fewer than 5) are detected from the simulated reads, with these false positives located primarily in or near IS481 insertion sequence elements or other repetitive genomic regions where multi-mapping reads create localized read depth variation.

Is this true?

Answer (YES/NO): NO